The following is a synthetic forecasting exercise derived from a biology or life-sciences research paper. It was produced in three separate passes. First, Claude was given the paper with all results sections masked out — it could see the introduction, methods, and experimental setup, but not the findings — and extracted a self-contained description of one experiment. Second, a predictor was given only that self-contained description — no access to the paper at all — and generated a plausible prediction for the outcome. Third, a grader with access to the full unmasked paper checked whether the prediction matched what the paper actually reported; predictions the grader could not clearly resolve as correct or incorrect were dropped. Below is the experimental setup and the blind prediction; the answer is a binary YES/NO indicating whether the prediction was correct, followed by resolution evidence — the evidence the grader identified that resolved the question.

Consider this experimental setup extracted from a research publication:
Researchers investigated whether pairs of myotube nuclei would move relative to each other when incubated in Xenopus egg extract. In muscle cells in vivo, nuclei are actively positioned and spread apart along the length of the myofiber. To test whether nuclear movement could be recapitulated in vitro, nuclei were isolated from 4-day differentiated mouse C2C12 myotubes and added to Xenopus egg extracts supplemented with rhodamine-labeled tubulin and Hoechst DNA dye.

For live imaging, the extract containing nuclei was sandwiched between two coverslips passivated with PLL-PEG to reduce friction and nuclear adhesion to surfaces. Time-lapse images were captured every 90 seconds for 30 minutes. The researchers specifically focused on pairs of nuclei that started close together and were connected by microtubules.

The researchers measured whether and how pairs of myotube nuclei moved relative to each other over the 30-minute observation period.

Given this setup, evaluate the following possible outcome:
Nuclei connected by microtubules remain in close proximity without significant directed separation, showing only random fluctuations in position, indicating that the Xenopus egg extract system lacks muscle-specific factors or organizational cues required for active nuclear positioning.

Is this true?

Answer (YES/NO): NO